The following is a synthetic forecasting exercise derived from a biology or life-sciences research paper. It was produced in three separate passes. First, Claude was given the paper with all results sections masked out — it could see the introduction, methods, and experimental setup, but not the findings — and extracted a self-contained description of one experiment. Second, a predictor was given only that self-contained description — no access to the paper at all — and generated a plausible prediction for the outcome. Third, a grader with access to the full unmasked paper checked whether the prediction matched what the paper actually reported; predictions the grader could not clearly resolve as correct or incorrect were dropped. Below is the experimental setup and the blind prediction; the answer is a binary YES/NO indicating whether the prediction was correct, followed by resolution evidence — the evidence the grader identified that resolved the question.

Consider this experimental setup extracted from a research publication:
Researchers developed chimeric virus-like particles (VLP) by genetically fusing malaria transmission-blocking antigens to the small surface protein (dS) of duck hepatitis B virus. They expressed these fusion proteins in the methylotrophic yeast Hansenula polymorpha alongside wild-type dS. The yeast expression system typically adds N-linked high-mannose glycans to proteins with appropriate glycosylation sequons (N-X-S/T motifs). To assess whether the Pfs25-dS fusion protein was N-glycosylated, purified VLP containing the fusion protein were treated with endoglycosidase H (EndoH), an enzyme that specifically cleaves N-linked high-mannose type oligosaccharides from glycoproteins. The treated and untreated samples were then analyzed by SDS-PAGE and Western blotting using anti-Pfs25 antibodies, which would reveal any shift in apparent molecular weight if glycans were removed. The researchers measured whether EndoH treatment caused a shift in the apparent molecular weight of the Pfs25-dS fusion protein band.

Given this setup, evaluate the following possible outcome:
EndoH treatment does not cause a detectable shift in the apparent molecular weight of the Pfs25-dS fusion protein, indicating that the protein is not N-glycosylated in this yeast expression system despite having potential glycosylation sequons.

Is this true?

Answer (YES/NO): YES